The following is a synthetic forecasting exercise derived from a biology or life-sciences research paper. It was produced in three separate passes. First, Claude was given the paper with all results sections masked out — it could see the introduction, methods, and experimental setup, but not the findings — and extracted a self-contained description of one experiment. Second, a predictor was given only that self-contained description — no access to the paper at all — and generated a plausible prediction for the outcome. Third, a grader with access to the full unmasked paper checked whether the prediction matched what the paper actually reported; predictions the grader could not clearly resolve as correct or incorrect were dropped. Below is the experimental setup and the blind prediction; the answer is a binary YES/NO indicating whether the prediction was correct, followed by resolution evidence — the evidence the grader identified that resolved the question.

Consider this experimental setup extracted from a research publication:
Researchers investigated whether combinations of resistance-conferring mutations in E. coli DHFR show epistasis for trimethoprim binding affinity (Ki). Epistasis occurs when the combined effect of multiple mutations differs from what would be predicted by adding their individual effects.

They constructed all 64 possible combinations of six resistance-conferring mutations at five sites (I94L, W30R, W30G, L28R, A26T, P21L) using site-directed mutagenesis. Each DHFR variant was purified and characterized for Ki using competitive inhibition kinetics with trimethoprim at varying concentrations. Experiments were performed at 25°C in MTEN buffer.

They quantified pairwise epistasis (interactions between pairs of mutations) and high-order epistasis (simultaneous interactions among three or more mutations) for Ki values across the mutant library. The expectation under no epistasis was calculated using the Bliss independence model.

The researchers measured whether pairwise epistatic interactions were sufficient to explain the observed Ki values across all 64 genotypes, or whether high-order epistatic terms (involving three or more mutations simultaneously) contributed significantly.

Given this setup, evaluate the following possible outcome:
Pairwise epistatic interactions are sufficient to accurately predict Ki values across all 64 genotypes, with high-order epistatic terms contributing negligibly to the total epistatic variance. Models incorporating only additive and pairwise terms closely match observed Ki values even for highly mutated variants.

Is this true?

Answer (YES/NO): YES